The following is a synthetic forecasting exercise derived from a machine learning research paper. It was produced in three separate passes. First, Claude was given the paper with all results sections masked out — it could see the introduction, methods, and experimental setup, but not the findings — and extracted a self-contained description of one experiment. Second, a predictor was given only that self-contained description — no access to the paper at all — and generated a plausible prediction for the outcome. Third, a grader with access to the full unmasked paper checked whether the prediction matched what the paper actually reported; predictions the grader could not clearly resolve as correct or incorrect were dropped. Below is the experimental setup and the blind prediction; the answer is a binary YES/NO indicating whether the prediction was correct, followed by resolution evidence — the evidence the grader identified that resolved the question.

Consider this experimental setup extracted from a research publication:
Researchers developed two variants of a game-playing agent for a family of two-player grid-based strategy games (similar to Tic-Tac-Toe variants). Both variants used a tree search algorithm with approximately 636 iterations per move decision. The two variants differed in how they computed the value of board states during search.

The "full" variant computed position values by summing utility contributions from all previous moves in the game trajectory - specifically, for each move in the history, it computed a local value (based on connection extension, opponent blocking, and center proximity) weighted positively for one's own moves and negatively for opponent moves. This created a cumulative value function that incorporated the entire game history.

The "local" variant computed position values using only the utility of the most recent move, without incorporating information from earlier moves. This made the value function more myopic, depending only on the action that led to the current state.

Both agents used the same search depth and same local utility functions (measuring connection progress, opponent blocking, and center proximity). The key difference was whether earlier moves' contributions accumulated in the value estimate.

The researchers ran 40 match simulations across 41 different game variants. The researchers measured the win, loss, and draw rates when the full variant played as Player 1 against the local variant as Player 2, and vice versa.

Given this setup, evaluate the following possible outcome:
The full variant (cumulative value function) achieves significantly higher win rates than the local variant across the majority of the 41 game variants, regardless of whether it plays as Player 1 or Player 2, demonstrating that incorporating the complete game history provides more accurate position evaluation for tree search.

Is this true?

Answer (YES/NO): YES